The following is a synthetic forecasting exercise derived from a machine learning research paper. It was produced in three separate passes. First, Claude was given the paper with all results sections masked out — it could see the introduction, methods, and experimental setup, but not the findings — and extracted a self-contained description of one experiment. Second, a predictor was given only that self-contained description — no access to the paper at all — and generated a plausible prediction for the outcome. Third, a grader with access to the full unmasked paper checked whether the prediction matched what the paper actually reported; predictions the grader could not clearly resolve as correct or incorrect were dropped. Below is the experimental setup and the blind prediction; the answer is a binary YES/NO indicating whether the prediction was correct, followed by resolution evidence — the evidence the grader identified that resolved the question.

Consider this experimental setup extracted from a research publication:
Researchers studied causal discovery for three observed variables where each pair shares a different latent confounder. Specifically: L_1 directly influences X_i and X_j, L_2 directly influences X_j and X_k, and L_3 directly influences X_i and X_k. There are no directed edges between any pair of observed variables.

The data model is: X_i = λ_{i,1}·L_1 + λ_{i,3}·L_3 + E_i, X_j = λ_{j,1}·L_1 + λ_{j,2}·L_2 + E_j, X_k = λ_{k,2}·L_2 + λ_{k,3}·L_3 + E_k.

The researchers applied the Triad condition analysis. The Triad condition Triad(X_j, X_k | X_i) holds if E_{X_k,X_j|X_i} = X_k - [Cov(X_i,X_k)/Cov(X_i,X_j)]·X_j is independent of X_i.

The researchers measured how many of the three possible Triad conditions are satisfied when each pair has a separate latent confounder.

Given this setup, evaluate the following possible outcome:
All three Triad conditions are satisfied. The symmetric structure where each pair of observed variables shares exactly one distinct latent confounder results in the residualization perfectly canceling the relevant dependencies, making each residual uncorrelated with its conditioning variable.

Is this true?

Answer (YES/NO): NO